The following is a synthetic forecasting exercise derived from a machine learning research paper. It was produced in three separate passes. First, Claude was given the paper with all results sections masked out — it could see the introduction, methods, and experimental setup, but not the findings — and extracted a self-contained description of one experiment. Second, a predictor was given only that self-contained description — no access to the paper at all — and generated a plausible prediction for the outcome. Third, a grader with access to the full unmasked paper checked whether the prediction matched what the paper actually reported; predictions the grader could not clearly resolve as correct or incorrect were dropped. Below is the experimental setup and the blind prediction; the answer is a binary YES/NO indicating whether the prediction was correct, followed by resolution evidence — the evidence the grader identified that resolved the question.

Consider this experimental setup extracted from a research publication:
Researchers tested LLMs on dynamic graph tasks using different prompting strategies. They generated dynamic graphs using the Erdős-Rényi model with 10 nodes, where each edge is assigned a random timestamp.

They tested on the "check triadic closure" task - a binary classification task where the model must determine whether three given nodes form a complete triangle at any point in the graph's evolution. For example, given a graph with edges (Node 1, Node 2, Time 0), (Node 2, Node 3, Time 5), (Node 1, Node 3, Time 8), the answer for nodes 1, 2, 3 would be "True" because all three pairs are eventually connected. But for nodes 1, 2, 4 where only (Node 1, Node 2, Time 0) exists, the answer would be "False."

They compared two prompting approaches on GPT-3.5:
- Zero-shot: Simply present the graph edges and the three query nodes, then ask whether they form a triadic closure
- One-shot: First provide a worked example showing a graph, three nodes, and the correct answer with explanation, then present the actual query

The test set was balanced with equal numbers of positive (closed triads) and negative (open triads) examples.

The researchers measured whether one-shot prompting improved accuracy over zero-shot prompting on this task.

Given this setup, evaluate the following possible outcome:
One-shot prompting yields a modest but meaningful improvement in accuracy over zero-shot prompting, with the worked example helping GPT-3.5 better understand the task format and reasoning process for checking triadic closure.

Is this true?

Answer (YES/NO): NO